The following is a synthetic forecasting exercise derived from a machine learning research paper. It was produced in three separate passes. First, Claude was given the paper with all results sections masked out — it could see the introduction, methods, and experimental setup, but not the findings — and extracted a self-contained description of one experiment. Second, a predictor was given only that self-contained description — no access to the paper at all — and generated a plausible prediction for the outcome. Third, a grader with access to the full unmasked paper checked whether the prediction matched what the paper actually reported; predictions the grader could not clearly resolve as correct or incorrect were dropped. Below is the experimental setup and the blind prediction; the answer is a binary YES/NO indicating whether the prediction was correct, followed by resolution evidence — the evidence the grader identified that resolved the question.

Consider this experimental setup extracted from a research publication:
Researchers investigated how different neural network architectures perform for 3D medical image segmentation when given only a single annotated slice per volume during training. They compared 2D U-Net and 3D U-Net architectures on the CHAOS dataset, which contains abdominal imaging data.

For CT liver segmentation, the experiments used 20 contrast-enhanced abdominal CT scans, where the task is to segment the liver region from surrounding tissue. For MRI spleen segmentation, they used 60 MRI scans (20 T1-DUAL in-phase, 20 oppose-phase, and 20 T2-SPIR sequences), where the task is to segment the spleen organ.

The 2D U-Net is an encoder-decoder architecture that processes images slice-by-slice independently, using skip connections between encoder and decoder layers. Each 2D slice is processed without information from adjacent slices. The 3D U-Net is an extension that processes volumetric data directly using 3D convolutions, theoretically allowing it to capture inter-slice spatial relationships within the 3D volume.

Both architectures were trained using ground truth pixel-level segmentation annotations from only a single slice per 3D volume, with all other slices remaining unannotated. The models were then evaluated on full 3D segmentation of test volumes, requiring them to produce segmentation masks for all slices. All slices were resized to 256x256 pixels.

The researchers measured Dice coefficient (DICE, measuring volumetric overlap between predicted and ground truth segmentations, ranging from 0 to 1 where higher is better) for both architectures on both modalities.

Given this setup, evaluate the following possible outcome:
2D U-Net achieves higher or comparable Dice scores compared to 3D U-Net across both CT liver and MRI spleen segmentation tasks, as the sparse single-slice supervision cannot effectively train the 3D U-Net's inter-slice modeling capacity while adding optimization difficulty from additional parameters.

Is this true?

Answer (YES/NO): YES